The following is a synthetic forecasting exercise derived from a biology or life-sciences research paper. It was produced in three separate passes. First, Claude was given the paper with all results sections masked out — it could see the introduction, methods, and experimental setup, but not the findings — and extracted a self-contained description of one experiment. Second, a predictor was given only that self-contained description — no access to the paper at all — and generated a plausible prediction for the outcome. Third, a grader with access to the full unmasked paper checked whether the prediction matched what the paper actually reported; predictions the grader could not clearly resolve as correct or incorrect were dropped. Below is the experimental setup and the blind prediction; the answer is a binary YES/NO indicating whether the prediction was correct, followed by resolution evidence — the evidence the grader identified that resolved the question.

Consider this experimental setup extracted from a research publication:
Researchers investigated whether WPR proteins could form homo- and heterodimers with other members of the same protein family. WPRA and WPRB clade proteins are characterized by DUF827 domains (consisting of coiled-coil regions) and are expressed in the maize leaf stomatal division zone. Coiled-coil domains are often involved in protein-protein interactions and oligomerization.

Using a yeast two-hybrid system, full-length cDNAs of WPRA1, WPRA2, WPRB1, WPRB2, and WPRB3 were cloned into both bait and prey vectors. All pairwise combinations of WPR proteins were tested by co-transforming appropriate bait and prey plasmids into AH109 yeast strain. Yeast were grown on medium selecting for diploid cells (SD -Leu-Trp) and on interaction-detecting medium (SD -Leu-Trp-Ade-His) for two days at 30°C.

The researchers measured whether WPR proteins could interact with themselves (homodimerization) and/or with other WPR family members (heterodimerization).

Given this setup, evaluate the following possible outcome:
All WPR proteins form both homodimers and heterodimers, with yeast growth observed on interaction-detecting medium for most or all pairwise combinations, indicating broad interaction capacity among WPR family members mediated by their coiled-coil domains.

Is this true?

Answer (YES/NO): NO